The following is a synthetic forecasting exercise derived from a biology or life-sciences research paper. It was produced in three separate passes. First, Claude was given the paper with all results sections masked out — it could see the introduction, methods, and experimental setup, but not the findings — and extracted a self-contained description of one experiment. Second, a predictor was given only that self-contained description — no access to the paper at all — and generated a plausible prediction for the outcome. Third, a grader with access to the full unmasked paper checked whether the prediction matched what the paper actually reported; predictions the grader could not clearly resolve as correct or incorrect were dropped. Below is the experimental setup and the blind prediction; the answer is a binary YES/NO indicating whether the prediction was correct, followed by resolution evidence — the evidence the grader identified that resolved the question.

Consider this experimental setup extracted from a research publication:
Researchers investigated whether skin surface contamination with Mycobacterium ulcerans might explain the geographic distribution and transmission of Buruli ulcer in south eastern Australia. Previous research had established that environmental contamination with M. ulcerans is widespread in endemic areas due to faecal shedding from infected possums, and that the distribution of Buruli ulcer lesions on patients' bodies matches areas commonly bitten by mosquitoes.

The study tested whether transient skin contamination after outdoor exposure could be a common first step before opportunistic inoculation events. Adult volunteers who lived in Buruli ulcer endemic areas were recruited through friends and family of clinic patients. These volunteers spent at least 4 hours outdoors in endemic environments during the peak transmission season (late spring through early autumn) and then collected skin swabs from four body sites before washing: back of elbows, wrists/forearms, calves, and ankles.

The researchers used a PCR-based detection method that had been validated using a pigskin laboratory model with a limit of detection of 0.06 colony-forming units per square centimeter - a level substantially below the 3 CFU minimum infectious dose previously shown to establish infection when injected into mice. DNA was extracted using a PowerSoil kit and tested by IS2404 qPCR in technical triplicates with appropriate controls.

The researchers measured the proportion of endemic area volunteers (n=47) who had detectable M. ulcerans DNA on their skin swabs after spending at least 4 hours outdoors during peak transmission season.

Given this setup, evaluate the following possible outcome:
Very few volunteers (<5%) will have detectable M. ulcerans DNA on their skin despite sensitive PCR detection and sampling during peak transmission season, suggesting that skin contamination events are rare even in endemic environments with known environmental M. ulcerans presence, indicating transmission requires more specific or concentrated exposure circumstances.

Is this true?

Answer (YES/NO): NO